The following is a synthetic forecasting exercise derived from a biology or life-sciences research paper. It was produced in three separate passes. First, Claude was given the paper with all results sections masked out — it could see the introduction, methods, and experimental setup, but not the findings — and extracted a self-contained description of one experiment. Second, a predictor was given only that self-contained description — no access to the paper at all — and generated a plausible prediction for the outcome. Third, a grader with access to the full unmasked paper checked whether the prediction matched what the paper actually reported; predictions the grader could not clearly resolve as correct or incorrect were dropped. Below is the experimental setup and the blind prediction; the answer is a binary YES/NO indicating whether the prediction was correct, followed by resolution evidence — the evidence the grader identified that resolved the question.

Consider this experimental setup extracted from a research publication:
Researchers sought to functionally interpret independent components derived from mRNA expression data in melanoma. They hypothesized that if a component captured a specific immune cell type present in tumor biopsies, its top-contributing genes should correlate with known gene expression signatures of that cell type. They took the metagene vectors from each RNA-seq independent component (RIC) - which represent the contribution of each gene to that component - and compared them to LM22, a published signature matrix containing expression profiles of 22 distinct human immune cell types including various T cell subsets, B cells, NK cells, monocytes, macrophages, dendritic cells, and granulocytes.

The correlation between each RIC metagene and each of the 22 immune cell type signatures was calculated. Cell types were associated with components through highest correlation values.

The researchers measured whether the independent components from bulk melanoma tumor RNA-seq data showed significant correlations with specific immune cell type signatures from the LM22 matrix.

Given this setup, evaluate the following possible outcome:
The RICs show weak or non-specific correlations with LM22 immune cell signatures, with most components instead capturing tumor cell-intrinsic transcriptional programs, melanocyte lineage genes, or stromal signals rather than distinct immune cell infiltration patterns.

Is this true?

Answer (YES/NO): NO